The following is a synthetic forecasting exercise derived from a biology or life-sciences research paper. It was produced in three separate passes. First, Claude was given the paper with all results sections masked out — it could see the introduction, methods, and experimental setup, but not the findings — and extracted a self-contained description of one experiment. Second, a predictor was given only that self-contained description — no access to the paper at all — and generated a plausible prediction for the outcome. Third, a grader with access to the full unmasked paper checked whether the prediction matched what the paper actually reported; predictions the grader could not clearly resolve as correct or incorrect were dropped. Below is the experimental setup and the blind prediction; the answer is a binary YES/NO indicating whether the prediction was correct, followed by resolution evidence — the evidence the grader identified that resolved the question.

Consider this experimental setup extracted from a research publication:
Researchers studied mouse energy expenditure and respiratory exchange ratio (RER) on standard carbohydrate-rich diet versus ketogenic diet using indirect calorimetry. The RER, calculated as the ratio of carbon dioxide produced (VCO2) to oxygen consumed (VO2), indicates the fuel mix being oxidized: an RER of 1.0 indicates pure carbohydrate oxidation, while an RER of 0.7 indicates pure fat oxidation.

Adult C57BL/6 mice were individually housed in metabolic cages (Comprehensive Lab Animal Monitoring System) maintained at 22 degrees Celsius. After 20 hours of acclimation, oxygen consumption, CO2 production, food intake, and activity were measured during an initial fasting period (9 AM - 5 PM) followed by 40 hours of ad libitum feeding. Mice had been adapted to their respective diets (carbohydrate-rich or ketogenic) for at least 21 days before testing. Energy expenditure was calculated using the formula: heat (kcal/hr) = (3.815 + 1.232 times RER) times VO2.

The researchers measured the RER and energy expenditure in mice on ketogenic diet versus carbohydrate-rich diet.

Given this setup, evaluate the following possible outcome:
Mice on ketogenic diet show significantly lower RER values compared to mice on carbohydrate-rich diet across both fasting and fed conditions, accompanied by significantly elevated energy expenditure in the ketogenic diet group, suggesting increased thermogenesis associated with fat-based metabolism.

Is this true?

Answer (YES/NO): YES